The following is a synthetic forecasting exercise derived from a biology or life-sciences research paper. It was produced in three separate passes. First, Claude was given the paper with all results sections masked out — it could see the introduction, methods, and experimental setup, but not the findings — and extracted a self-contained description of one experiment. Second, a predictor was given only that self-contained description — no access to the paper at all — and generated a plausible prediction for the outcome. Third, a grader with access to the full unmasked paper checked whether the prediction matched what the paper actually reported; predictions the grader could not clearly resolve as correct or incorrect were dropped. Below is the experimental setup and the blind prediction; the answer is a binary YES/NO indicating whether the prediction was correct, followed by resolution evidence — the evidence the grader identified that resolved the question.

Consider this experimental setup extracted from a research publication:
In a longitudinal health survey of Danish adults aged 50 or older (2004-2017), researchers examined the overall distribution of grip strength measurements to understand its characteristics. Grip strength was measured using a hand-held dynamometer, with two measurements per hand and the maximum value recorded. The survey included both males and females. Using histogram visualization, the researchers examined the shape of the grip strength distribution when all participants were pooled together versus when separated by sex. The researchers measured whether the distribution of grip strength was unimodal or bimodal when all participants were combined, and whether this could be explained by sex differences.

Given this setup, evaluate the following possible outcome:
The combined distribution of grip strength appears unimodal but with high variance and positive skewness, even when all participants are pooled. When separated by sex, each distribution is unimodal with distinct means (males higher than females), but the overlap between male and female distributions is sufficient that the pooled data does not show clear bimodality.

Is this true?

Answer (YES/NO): NO